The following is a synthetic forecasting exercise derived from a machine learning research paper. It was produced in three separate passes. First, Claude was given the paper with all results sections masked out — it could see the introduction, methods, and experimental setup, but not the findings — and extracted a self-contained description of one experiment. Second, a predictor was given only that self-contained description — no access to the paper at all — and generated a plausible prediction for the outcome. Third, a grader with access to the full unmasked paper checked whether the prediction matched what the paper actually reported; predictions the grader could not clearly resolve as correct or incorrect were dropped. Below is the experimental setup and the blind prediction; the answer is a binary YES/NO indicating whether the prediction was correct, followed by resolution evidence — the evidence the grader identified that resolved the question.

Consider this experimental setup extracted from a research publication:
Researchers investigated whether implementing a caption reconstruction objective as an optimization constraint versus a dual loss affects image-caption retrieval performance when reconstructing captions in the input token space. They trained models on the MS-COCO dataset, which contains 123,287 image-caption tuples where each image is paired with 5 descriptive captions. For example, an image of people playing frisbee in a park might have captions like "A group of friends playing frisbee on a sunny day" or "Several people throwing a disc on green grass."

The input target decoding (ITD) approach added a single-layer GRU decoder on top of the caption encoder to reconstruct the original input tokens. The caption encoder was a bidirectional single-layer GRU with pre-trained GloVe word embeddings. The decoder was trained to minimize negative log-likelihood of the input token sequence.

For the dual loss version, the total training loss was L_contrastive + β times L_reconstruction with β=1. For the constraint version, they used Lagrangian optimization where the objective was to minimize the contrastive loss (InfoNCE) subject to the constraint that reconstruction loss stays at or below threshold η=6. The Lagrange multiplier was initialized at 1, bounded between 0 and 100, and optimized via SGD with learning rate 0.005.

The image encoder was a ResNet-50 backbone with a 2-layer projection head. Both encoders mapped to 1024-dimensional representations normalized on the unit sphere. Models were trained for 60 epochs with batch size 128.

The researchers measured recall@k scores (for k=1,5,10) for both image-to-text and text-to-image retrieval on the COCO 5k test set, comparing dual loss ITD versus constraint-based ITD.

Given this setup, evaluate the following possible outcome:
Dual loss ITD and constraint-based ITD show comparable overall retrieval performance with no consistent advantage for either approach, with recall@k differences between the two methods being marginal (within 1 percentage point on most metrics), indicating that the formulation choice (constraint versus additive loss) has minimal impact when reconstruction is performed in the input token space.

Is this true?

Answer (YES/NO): NO